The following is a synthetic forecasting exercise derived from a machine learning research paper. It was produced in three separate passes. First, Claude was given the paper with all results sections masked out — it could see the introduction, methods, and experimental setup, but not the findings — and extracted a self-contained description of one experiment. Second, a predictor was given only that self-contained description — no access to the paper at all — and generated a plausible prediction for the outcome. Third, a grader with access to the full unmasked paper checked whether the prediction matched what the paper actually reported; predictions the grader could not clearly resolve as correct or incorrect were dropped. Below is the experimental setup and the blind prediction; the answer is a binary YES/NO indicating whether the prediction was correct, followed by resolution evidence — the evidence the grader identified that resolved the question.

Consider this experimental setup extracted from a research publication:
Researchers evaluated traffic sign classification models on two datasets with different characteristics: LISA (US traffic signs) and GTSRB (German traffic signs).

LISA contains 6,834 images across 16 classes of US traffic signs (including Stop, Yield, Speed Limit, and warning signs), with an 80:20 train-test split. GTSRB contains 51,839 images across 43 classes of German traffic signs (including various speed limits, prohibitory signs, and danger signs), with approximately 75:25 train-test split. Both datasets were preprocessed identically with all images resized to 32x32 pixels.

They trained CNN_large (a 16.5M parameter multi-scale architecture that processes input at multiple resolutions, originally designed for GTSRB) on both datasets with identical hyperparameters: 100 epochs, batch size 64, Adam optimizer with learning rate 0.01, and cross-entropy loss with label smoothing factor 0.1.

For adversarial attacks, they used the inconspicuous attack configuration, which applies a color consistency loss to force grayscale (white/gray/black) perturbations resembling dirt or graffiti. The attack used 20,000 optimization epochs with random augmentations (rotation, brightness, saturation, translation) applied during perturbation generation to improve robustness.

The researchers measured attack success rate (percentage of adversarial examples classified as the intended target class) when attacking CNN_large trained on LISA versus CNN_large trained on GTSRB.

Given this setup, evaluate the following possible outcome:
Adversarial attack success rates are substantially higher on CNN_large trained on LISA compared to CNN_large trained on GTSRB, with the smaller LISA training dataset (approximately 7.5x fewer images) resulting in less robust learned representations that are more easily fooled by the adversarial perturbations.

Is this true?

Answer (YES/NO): YES